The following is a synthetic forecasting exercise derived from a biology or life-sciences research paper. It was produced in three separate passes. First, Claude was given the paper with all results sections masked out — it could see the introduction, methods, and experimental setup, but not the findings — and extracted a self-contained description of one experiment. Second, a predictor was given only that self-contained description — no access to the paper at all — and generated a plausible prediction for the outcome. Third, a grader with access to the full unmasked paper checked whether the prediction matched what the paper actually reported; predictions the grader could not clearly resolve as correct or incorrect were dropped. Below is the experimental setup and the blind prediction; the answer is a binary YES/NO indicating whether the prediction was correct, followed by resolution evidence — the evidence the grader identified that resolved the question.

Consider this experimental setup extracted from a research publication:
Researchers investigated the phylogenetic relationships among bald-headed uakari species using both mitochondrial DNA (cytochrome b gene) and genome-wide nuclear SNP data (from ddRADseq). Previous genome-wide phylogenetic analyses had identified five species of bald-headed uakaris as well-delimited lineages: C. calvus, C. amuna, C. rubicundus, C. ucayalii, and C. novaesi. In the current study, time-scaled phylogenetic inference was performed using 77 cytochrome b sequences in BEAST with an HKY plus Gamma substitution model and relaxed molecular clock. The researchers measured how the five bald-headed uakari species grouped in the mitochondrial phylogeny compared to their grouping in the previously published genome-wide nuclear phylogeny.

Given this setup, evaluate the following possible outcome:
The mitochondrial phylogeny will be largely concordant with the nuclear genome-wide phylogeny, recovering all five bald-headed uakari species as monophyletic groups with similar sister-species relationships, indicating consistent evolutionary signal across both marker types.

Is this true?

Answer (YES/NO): NO